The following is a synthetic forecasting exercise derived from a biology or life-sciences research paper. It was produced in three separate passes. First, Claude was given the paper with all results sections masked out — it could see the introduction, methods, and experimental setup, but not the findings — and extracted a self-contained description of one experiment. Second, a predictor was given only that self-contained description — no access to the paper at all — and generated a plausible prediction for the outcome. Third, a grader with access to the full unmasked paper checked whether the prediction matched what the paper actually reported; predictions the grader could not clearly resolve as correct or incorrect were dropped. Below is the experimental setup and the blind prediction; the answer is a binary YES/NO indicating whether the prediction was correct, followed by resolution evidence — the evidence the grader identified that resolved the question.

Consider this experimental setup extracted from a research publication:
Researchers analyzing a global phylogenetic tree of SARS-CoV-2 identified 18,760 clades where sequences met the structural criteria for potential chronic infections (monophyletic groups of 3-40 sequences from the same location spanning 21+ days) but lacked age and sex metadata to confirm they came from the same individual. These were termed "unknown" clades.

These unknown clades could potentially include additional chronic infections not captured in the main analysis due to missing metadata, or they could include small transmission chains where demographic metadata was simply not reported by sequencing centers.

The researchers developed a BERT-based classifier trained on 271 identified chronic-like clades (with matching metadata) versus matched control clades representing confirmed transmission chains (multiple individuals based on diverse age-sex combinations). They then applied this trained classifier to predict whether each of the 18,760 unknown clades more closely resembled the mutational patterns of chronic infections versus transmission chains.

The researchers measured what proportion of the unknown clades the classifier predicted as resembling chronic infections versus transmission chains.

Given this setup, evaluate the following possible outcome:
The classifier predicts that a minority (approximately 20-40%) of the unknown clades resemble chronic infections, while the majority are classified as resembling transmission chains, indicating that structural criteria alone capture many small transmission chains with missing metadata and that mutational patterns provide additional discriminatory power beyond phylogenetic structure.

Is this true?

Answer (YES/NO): NO